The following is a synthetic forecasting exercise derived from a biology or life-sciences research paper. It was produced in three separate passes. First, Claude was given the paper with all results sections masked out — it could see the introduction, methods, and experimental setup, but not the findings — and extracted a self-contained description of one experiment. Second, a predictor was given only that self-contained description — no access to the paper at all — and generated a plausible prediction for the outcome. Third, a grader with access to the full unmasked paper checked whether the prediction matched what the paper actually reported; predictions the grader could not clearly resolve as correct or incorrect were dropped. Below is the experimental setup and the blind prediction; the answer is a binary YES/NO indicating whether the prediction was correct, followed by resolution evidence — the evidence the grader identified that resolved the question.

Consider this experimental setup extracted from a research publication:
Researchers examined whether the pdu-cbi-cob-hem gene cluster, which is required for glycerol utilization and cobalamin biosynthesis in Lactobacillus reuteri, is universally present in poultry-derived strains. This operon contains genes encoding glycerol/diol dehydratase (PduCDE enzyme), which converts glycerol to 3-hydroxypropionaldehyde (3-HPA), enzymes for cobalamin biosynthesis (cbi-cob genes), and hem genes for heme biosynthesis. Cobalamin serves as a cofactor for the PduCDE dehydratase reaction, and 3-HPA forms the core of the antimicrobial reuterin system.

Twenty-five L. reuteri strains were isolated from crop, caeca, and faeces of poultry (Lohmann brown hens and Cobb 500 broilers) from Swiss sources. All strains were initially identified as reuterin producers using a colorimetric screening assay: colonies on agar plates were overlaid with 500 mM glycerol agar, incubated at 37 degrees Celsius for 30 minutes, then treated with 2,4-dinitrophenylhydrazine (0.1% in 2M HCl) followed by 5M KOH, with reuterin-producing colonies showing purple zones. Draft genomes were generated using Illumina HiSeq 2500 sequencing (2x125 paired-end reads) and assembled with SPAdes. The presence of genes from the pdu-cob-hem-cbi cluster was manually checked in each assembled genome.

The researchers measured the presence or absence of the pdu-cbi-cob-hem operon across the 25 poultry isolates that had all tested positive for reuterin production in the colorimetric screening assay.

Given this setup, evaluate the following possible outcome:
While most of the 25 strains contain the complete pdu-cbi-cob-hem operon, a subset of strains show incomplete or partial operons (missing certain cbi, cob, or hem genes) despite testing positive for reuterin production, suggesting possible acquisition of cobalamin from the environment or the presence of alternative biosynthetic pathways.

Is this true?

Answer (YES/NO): NO